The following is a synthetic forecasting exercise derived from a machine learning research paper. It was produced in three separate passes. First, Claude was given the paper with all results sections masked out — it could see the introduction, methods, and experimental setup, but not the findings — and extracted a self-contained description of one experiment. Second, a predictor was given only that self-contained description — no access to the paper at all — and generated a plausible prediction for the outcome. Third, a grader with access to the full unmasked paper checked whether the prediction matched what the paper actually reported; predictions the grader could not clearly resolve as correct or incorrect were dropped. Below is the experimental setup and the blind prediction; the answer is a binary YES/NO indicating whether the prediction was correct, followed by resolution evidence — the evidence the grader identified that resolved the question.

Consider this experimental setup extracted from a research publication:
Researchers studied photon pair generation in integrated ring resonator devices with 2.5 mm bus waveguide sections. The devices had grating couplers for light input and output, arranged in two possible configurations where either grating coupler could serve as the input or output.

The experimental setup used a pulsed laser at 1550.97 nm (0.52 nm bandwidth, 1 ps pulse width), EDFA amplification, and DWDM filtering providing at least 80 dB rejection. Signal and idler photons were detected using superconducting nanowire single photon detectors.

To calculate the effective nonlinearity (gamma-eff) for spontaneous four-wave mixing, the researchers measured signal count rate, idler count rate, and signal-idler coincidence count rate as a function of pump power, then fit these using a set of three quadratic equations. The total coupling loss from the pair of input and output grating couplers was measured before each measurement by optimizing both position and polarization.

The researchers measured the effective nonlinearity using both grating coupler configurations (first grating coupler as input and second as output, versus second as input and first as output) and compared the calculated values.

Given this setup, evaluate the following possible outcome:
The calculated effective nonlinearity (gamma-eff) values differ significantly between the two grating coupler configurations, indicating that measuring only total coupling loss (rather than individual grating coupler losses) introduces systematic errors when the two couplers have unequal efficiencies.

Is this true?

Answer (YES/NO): YES